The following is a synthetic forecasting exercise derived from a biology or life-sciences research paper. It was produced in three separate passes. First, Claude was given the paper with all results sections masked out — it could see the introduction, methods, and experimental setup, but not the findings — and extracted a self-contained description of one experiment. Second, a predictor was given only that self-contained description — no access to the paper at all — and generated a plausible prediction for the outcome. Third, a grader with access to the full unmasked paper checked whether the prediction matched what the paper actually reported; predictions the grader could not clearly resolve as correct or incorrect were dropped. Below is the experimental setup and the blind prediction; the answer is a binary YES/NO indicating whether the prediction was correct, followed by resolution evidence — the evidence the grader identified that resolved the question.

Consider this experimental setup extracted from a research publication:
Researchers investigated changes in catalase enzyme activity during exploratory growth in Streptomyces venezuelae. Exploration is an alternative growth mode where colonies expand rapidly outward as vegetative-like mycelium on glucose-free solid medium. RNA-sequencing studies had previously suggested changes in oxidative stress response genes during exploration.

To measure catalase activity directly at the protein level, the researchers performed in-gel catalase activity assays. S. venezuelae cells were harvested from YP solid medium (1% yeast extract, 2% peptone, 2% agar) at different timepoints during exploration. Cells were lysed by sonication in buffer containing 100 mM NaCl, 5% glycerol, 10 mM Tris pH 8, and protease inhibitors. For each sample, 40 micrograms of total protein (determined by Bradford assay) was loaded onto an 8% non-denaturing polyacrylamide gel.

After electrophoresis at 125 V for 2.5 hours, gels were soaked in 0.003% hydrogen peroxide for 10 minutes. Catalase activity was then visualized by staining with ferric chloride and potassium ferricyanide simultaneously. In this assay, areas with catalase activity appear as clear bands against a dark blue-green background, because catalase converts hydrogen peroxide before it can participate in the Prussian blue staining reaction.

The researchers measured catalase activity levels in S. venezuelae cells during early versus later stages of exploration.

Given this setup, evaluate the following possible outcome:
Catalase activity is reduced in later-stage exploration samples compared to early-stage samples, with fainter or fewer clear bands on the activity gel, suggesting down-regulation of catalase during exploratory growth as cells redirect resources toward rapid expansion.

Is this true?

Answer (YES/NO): NO